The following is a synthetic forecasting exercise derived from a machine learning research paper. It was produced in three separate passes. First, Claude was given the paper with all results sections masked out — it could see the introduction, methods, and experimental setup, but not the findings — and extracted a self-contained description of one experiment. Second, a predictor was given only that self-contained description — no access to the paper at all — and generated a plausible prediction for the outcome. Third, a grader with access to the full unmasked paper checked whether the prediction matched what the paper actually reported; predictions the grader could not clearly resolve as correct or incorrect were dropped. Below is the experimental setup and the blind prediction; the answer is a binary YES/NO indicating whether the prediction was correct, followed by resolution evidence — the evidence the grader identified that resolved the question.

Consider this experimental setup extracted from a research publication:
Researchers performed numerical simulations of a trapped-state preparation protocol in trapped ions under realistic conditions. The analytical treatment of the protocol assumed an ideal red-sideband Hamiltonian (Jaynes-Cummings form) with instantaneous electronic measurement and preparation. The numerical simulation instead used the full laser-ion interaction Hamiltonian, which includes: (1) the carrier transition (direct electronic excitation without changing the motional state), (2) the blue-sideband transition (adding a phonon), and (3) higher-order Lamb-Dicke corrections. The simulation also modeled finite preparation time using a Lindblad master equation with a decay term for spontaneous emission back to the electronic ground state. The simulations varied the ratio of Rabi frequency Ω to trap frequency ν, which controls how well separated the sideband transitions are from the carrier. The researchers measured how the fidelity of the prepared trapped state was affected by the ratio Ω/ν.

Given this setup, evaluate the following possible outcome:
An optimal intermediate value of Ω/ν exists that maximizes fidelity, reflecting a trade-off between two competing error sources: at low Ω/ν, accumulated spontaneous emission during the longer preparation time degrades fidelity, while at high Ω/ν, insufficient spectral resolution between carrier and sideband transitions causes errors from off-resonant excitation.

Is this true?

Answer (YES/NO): NO